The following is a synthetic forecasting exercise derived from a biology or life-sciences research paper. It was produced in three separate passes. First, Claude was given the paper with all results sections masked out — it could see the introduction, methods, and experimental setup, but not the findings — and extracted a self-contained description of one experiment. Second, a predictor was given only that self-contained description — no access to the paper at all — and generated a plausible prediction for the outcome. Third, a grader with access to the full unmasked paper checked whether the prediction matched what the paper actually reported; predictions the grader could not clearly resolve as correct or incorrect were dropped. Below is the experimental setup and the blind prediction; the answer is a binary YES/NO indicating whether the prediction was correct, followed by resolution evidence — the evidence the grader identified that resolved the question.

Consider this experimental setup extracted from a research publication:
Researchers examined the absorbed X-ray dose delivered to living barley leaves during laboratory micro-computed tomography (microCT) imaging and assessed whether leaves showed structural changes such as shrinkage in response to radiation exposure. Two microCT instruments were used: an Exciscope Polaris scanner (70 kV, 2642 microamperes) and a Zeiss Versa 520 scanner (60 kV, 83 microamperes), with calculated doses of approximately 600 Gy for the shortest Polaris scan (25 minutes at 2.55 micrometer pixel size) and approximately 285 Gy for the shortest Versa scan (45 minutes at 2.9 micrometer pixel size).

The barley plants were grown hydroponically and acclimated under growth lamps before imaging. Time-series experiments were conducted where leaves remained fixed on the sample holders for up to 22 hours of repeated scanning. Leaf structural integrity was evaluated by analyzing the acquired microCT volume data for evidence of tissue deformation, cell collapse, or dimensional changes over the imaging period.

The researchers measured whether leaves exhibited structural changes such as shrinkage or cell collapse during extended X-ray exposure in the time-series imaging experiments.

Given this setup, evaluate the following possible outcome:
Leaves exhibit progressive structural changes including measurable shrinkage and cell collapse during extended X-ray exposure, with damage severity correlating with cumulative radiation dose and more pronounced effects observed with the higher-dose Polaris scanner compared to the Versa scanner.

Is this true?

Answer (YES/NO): NO